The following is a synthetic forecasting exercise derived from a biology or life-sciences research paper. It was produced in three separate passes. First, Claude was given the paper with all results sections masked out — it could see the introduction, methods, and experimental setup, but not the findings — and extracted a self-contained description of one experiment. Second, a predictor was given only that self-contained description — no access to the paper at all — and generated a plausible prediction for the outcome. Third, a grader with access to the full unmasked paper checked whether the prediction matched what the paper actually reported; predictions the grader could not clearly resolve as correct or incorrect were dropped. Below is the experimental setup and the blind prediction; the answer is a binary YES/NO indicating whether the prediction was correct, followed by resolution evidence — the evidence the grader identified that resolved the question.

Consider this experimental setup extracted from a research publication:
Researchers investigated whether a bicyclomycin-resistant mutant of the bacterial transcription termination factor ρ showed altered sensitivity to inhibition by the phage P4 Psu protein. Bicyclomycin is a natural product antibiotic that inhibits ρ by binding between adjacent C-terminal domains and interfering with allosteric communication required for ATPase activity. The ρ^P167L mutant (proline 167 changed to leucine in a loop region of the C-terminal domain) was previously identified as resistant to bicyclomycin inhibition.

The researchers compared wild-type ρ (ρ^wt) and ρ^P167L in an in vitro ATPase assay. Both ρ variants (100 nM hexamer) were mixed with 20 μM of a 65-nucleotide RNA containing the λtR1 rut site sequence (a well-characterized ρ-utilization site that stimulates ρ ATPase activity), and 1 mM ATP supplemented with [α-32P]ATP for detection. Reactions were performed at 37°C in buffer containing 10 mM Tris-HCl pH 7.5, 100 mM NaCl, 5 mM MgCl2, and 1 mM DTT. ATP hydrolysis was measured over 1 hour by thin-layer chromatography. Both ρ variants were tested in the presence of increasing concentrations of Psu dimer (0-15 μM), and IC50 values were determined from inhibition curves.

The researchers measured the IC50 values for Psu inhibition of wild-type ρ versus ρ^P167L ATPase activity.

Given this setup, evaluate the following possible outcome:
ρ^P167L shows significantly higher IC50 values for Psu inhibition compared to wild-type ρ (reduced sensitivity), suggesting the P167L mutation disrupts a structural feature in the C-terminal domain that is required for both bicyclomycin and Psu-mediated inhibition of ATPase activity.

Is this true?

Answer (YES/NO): NO